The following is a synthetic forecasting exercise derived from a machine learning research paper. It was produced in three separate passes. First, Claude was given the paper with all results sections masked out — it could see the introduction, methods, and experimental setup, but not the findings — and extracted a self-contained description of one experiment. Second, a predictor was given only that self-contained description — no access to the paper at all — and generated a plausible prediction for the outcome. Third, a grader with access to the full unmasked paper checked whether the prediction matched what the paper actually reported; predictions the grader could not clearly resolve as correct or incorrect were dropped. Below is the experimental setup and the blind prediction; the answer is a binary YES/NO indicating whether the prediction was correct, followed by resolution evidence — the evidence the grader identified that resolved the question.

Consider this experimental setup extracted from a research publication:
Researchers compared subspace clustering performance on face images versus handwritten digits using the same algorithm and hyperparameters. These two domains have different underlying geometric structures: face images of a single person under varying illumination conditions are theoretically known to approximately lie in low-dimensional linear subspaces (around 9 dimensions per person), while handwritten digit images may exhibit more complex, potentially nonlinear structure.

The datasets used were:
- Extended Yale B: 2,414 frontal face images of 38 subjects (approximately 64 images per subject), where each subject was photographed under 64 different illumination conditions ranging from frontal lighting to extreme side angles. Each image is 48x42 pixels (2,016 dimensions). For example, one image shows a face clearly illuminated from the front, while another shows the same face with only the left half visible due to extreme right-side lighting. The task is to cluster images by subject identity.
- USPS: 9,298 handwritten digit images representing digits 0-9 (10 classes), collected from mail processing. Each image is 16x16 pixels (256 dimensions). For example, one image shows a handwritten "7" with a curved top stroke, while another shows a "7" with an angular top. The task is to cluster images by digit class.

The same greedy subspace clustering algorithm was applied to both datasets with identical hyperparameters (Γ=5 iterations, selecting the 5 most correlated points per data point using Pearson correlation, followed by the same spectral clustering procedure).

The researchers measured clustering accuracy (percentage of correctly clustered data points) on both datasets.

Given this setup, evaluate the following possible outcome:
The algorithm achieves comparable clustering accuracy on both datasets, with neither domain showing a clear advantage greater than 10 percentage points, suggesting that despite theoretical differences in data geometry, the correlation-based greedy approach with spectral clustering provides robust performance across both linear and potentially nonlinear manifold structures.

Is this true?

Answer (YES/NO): NO